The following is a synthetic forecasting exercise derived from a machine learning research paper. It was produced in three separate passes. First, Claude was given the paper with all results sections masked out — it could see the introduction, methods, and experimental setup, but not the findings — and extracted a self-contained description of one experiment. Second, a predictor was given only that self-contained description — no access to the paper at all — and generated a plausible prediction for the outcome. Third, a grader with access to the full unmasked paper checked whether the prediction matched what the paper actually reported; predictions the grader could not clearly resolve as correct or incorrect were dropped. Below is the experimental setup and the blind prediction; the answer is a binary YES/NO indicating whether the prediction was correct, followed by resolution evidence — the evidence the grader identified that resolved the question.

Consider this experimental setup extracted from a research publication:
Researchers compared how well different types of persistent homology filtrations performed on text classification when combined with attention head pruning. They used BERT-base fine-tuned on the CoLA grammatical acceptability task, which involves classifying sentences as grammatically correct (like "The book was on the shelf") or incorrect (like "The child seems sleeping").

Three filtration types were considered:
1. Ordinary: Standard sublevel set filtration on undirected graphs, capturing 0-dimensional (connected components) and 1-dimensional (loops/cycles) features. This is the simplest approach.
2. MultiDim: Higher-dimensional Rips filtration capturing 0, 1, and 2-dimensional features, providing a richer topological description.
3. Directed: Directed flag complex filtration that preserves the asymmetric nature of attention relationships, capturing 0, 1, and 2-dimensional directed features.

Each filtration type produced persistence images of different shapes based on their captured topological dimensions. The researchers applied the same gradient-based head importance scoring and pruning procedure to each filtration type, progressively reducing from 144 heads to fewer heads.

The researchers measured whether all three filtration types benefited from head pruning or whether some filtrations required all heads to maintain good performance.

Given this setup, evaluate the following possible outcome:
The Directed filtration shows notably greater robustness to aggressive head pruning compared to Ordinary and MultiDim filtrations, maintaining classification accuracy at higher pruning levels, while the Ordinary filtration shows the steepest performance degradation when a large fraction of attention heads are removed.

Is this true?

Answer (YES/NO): NO